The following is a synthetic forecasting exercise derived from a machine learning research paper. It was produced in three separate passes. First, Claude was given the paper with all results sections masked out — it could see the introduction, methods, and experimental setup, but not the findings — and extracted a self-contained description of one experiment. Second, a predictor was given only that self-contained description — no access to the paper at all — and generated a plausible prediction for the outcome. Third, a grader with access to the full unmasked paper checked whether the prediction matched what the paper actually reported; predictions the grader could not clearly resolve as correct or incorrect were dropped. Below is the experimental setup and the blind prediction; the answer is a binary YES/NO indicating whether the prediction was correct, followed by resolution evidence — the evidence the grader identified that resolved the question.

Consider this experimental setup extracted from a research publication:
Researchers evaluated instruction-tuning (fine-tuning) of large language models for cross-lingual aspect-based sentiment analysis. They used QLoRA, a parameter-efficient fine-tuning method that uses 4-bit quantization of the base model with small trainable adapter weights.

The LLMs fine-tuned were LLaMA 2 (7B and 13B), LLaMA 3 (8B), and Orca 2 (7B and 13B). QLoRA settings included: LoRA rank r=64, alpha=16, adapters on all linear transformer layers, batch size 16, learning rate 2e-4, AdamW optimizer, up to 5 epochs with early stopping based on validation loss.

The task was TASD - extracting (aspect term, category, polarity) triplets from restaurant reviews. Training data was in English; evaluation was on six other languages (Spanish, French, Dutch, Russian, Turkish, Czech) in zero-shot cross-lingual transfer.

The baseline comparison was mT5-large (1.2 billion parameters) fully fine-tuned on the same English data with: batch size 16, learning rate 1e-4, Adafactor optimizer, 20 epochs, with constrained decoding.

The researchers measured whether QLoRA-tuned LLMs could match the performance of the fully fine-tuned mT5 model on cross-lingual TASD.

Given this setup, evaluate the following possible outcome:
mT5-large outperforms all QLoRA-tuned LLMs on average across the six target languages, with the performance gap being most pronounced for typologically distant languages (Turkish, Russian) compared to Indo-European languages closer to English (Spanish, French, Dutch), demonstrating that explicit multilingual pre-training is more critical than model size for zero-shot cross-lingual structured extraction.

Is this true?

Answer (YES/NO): NO